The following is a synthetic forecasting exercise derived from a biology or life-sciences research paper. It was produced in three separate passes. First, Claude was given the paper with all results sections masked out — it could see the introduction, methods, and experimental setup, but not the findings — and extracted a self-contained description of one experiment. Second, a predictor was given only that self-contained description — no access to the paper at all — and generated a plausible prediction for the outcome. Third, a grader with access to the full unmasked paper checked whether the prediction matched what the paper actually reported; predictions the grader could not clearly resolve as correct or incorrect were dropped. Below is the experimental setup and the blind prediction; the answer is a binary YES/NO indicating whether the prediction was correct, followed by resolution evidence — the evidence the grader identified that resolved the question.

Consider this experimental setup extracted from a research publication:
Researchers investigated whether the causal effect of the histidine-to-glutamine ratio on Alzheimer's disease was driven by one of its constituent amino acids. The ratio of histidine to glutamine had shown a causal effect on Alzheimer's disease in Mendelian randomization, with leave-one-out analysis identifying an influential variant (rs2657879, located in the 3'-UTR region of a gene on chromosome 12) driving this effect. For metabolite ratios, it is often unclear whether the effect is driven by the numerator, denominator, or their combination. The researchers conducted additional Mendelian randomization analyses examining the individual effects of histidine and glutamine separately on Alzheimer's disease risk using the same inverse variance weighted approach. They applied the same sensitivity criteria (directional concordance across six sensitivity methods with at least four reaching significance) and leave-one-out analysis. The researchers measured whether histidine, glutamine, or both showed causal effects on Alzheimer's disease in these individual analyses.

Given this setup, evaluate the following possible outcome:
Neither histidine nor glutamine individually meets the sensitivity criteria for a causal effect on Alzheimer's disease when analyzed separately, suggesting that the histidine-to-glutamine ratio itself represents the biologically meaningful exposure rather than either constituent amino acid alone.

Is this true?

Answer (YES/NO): NO